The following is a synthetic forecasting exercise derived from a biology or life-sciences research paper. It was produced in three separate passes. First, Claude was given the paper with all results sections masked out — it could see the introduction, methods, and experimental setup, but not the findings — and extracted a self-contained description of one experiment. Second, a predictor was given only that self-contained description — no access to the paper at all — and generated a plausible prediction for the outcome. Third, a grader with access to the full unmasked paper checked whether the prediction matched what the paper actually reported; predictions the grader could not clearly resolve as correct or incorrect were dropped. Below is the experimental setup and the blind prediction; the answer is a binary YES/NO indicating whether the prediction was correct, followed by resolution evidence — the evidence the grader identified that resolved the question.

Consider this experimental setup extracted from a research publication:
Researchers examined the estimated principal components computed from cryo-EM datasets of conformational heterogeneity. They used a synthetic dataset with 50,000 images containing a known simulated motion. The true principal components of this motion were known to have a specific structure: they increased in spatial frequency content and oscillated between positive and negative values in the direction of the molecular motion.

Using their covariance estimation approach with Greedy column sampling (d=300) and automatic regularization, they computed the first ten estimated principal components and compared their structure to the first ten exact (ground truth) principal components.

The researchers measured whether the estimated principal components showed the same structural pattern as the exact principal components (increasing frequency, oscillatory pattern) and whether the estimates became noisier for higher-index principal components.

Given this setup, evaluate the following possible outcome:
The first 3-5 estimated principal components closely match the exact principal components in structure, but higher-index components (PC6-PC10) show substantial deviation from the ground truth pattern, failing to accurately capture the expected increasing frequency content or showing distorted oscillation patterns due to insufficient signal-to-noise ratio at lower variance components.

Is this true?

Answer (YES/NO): NO